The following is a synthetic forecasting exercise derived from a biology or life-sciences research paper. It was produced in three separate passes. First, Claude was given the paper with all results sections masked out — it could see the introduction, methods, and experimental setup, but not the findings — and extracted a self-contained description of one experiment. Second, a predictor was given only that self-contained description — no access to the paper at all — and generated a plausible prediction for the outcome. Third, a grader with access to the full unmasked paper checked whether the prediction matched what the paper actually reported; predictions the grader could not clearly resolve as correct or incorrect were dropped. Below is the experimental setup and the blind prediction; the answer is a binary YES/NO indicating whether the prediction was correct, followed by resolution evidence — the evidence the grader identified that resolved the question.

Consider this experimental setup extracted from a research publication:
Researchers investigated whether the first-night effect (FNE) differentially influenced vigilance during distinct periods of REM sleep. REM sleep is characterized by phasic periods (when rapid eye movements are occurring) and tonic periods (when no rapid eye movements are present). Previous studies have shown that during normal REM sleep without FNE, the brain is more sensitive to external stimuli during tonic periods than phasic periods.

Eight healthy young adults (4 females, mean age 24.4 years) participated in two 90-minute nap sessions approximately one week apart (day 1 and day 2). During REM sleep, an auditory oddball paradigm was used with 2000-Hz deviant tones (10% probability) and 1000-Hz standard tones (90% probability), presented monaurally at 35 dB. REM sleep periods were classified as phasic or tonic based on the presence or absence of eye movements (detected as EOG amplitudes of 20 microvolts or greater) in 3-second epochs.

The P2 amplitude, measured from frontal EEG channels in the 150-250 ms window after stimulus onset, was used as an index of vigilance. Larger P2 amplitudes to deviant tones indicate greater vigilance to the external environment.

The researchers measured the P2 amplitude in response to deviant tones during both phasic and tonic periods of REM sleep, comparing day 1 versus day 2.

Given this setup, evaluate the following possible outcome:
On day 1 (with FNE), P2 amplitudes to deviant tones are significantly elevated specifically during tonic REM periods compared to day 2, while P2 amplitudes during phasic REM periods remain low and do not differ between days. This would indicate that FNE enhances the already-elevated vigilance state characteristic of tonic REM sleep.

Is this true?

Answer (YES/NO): NO